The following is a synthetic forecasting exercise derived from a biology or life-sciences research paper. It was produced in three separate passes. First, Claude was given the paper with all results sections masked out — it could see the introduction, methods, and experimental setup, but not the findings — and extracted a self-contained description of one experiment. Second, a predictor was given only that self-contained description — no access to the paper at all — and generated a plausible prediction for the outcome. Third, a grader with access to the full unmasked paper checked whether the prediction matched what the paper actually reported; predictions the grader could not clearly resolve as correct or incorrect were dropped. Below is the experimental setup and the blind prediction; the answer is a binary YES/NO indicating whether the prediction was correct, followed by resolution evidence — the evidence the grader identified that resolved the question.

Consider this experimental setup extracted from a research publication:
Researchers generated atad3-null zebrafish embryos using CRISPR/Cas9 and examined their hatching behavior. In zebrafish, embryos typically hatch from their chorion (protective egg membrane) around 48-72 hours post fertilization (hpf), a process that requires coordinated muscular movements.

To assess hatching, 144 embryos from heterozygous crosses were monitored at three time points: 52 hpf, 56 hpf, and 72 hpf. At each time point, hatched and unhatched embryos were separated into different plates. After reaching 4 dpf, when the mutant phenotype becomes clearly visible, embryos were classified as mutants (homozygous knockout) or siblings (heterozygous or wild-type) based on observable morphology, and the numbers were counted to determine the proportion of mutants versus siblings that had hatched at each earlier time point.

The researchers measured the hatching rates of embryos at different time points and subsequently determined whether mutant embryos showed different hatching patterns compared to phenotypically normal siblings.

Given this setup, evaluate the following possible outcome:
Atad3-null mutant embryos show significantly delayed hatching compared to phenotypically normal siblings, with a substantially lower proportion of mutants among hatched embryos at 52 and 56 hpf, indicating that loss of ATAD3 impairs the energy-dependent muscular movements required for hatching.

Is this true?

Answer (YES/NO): NO